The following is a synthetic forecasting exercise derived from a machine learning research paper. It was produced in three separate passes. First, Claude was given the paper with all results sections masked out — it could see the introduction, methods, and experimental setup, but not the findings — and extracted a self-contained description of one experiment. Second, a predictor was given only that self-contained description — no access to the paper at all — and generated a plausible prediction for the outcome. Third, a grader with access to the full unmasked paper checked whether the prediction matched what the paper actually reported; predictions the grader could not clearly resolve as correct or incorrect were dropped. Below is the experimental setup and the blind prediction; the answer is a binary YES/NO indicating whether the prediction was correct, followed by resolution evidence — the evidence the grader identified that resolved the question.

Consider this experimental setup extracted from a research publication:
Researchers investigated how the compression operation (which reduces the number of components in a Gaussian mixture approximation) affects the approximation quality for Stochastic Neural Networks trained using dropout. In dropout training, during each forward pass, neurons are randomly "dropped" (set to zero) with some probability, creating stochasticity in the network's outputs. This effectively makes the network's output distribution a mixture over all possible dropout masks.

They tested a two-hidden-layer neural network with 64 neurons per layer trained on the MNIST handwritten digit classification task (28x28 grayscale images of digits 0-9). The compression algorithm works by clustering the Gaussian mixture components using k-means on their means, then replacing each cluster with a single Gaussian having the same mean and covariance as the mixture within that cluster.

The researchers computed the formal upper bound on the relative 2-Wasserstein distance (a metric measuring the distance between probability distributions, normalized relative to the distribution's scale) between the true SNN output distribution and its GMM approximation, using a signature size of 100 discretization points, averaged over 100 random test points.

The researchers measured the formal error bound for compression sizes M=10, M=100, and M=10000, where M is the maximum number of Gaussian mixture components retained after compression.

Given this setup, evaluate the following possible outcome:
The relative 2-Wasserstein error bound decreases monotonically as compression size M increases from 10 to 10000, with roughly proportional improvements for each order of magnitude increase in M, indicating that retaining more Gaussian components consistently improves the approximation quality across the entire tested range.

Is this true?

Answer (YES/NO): NO